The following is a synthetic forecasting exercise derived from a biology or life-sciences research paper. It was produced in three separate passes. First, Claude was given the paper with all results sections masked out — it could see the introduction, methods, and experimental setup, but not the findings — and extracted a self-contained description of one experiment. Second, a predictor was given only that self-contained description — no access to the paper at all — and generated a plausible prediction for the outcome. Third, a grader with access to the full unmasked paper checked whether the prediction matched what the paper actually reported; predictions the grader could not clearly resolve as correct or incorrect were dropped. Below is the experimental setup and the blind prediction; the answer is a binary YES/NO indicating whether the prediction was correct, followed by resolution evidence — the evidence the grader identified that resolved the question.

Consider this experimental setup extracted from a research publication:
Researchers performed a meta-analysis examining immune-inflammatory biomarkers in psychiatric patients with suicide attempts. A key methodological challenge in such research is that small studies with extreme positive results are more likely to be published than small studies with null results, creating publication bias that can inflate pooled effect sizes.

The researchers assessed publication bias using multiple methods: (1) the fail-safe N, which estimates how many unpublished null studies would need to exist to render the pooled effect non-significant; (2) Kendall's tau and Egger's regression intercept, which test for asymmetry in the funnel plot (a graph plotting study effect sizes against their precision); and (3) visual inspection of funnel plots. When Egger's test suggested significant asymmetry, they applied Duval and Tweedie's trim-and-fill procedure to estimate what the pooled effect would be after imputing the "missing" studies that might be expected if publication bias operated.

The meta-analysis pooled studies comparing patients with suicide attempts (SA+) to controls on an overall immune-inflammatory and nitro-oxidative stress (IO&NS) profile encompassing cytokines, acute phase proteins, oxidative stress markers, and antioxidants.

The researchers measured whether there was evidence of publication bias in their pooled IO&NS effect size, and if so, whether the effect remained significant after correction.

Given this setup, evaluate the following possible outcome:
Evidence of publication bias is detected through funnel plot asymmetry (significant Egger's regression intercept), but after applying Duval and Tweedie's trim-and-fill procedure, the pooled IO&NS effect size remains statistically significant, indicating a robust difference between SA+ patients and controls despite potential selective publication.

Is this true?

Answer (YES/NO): YES